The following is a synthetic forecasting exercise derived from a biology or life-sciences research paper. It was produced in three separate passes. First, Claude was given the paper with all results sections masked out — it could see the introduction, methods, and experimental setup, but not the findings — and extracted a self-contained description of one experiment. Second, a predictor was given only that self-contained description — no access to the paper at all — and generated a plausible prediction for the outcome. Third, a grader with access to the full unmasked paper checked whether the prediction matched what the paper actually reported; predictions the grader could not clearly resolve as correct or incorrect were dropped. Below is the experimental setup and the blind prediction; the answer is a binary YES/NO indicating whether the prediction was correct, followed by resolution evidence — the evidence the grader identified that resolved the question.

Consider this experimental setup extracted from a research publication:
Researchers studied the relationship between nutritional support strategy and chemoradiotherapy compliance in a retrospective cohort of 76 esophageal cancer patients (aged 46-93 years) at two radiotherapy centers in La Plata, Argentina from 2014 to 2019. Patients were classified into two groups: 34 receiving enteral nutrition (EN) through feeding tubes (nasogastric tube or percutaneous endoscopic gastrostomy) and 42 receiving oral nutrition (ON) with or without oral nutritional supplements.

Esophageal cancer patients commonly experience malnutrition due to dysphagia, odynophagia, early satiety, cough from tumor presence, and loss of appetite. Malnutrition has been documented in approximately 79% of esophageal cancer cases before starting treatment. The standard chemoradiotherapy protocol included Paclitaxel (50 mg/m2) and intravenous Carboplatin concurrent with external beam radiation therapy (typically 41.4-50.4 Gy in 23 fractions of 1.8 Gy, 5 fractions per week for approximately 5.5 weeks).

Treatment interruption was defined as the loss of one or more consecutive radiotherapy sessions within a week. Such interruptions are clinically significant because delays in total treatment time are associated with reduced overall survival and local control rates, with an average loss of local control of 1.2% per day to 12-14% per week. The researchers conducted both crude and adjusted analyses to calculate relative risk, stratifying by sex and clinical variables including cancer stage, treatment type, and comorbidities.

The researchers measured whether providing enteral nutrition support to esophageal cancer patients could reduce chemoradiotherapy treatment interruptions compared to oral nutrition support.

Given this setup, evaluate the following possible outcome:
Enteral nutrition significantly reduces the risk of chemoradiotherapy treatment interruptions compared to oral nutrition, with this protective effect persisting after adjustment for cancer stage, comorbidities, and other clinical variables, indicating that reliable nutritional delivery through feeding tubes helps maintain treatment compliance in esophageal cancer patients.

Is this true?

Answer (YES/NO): NO